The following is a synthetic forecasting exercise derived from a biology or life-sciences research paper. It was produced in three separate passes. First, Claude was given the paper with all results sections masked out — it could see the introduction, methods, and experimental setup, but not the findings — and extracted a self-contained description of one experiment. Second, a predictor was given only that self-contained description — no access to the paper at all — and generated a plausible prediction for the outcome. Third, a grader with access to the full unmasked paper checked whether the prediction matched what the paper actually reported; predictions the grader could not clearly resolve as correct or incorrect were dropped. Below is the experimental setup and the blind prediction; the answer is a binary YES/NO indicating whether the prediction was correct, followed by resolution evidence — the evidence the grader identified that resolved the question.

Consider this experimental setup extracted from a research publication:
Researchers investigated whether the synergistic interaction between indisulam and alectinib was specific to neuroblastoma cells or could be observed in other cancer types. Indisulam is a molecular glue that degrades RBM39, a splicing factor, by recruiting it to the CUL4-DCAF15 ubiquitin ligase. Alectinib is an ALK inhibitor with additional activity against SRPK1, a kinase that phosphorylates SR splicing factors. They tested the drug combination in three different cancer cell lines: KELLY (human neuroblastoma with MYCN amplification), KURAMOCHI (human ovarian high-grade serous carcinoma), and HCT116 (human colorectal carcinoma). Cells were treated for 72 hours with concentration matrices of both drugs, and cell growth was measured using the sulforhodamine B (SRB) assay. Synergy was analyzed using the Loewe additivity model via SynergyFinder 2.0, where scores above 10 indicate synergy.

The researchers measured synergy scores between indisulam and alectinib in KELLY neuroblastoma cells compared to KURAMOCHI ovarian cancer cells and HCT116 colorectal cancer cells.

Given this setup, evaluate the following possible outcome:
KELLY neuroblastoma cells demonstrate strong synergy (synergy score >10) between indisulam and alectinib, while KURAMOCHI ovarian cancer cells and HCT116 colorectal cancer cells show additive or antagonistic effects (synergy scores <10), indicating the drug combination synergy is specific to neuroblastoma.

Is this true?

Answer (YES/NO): NO